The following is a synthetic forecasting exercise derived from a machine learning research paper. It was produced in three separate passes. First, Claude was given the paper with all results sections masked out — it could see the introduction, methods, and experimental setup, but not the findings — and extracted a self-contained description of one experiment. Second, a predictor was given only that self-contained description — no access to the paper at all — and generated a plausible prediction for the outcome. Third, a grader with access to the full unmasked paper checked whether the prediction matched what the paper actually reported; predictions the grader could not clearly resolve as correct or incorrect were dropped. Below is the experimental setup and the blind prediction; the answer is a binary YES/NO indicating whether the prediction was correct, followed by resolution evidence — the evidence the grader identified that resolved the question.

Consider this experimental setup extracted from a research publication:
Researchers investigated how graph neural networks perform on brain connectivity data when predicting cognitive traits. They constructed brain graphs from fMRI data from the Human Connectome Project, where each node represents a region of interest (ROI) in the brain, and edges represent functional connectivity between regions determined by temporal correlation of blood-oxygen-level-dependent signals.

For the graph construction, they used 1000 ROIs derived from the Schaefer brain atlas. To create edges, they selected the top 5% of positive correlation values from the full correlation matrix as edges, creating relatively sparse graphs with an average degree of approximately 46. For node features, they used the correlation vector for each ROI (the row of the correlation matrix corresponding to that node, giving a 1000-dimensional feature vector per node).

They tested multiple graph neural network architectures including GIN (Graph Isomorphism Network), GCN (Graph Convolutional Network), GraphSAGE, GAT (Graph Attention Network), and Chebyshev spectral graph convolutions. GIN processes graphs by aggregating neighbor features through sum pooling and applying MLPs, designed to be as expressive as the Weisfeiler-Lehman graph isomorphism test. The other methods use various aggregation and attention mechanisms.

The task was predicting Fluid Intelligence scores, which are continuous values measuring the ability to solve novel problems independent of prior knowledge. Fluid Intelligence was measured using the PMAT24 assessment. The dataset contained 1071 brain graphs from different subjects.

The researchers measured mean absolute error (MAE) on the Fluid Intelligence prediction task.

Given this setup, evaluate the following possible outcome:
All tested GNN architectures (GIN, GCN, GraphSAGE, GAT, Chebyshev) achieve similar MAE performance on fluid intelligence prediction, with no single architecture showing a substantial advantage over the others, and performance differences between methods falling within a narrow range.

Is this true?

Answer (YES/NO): NO